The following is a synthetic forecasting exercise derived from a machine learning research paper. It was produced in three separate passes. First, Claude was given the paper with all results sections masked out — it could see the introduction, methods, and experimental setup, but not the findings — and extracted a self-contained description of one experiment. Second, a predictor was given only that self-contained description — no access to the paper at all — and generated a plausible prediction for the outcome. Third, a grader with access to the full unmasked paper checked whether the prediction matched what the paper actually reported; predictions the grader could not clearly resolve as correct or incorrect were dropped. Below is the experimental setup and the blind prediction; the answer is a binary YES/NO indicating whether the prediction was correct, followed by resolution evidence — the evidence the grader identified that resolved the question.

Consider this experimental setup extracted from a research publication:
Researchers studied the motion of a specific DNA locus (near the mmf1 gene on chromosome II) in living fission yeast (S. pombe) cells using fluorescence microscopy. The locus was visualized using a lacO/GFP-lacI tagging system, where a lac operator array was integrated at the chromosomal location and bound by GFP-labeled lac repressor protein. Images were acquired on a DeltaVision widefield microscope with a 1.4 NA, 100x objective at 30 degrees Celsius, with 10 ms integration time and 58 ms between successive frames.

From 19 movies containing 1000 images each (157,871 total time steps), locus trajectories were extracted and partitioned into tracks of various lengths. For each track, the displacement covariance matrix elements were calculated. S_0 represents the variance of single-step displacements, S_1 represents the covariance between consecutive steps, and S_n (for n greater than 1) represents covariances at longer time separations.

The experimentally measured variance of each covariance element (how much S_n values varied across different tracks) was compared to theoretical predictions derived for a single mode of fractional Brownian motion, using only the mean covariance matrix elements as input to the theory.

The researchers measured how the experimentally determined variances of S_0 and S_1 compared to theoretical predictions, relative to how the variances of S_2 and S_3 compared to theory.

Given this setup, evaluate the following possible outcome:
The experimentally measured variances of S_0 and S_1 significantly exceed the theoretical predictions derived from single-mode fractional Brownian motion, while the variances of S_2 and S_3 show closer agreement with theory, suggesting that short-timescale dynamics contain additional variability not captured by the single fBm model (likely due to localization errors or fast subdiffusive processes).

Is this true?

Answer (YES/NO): YES